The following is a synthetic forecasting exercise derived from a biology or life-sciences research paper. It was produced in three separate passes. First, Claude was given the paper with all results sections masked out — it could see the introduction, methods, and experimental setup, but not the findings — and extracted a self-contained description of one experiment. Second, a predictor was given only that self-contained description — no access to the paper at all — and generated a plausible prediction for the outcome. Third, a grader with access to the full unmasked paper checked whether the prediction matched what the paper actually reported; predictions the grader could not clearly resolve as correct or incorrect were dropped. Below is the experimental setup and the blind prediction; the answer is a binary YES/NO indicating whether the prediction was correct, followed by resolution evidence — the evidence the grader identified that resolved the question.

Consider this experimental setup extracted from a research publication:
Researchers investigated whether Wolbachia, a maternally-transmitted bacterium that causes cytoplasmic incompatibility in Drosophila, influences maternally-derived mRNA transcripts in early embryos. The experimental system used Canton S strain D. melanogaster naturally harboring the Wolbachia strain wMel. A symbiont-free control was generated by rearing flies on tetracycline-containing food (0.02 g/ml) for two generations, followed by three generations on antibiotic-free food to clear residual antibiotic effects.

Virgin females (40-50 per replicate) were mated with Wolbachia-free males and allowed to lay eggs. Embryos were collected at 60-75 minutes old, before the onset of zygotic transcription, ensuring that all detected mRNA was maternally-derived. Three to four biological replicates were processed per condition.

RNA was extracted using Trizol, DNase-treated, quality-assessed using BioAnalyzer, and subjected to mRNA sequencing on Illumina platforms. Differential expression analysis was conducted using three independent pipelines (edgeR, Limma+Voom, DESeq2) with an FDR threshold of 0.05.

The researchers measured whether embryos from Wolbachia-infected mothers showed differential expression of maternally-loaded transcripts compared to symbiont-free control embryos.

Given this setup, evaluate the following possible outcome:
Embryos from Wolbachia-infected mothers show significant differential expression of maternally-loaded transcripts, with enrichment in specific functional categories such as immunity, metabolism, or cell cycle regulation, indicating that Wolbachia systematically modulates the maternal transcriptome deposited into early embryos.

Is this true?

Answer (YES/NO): NO